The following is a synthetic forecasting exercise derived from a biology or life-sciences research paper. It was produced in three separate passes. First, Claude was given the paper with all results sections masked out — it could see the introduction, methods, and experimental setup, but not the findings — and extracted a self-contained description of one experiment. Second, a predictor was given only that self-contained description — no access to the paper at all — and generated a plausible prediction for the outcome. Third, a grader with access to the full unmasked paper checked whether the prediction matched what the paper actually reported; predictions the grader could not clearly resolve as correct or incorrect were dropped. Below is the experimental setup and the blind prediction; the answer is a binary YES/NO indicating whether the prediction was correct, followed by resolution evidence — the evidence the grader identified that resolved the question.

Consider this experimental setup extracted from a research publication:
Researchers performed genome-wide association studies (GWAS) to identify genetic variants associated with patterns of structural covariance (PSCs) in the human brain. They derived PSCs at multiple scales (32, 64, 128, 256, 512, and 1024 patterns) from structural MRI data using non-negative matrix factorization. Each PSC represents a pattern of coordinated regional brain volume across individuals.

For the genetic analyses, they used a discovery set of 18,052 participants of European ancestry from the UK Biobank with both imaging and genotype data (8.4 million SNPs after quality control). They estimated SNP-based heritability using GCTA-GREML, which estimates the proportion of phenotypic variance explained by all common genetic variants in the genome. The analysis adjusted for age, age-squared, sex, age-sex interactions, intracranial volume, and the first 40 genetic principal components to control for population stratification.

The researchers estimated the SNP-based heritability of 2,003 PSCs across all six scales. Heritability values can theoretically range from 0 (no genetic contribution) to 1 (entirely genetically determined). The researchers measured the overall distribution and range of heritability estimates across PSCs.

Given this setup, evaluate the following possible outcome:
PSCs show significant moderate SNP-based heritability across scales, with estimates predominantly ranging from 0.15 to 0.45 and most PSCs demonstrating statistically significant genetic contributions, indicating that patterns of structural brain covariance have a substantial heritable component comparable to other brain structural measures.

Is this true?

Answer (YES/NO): NO